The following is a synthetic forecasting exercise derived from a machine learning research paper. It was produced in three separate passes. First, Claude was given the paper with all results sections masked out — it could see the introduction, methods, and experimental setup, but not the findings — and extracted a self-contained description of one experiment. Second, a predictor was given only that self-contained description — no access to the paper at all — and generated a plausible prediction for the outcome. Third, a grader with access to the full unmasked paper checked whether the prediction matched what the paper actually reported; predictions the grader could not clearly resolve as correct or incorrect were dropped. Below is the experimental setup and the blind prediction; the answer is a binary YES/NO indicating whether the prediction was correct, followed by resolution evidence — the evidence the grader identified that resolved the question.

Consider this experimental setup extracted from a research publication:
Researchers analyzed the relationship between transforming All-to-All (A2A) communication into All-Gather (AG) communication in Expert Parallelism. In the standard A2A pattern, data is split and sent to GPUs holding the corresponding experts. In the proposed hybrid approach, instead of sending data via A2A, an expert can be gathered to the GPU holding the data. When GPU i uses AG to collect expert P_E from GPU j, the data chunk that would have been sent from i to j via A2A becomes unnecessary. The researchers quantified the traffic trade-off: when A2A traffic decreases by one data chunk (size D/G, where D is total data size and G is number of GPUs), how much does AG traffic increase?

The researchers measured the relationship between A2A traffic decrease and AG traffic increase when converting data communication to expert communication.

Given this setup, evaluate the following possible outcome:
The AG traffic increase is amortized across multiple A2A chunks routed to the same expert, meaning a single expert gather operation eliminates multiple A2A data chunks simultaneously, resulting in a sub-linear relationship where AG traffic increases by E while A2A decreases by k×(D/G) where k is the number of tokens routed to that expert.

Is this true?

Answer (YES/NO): NO